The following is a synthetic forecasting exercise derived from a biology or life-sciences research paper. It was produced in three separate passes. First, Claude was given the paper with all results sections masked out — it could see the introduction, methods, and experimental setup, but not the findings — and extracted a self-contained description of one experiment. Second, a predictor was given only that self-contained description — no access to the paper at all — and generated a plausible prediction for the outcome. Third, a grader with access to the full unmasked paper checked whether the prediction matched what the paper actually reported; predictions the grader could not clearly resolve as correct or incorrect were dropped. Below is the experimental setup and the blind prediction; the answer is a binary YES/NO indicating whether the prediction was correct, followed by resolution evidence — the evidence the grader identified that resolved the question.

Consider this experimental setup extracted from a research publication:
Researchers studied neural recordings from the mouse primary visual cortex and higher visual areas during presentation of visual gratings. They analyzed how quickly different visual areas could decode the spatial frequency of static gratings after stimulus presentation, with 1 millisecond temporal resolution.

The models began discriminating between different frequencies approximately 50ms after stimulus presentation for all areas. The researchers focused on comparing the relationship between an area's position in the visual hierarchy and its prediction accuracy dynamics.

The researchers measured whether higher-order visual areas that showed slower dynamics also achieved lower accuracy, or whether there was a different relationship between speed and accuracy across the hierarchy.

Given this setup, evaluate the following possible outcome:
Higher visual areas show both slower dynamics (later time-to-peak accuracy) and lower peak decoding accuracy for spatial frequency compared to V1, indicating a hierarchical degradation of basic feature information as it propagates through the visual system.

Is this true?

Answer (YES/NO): NO